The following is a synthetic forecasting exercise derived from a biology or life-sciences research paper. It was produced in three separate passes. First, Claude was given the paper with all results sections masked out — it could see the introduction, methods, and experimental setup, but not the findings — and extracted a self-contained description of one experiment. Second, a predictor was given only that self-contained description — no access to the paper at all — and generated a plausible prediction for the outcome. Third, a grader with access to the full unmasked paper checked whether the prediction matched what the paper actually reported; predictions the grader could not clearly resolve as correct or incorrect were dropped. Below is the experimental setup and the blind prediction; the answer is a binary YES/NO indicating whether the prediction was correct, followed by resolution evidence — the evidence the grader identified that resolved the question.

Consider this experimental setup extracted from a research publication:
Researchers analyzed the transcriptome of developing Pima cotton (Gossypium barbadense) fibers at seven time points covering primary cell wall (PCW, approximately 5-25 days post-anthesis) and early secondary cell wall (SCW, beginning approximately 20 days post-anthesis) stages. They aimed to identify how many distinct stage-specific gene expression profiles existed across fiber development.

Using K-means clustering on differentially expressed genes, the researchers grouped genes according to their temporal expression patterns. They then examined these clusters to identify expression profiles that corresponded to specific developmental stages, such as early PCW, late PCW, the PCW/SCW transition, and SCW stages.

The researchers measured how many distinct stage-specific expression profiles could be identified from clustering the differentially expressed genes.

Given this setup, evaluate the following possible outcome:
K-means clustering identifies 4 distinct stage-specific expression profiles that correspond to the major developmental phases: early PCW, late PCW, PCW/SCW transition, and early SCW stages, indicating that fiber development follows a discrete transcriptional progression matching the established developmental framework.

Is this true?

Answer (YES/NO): NO